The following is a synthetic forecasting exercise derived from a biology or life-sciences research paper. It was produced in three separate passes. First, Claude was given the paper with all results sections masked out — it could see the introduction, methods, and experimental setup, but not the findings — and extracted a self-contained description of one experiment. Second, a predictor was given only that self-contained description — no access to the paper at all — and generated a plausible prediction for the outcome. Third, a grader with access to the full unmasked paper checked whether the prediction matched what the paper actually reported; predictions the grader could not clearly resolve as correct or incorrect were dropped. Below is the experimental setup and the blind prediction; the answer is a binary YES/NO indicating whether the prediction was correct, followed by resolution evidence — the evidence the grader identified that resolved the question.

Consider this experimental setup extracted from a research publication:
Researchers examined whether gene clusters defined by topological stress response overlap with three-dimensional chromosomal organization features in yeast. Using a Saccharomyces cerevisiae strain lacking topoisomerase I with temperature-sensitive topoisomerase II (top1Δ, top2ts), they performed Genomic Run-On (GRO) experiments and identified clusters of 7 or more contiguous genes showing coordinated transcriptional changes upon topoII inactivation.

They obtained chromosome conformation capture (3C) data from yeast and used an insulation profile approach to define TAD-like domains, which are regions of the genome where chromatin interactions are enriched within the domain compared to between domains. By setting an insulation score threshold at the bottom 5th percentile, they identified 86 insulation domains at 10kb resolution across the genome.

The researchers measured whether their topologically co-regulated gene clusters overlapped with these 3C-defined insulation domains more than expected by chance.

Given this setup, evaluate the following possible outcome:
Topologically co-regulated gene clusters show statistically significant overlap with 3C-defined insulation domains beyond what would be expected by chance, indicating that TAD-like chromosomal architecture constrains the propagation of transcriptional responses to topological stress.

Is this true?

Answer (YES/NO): NO